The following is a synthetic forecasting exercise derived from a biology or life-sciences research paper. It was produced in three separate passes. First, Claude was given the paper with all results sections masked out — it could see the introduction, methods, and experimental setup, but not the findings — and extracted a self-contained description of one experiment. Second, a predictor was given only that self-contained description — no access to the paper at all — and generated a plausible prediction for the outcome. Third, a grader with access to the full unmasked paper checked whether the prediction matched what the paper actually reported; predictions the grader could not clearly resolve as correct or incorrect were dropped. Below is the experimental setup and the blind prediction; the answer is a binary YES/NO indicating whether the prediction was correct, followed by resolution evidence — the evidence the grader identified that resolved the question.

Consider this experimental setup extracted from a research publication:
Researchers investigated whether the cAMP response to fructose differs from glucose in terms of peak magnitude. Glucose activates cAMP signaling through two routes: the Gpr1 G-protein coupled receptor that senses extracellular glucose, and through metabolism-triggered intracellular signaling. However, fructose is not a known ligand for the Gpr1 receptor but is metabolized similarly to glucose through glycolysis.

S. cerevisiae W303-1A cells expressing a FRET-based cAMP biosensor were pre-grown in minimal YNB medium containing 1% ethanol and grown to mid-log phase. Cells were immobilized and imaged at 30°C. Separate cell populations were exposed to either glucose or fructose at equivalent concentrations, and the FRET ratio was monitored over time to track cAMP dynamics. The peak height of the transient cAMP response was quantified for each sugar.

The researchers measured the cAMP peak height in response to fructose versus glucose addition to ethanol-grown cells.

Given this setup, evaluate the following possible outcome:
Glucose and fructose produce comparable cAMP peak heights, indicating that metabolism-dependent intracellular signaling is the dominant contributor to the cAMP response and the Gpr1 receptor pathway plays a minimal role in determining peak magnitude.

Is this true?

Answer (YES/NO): NO